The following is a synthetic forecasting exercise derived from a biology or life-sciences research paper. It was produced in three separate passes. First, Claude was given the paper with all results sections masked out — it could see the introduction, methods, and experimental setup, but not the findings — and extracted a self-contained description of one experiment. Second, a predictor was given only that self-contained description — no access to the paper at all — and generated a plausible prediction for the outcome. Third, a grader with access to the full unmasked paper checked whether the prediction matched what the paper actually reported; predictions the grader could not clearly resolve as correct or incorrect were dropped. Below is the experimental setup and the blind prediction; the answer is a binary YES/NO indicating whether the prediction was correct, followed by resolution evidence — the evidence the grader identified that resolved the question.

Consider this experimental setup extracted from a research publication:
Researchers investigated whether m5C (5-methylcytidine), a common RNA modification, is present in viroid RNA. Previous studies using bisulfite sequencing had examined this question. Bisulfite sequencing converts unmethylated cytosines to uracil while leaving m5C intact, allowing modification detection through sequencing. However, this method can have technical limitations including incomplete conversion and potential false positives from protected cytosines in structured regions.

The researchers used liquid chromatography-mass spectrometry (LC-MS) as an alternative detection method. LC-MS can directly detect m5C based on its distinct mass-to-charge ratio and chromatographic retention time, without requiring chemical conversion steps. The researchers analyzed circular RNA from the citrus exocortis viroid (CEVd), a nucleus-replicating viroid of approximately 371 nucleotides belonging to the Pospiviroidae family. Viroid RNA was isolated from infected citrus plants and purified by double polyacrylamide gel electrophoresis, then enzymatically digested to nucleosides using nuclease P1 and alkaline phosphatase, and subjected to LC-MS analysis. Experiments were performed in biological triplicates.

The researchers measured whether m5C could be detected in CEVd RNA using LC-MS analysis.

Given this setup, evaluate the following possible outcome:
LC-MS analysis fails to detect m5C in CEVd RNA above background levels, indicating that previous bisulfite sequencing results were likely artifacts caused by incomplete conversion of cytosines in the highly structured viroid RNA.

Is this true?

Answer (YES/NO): NO